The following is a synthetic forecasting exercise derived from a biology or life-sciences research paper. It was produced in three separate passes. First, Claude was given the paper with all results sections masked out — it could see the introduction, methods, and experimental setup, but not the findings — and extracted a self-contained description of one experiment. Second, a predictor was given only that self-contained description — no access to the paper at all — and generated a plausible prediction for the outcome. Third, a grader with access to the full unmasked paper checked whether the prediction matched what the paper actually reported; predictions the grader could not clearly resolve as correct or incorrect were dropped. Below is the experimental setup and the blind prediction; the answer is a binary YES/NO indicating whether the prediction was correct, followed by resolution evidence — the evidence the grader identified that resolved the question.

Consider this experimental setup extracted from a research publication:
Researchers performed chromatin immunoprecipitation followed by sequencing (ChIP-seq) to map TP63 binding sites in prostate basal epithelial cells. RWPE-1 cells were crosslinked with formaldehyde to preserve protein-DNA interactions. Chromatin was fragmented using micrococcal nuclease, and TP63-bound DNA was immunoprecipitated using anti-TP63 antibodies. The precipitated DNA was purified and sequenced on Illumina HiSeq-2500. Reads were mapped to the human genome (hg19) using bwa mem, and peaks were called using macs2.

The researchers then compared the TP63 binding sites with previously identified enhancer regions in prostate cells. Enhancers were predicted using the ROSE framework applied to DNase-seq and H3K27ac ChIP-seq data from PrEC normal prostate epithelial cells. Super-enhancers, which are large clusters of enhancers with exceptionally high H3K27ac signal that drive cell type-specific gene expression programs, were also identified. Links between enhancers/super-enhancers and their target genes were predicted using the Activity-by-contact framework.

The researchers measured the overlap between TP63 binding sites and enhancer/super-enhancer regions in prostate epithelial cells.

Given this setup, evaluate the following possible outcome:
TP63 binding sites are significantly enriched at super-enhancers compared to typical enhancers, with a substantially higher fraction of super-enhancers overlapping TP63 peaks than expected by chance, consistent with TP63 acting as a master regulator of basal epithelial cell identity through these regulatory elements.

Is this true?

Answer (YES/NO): YES